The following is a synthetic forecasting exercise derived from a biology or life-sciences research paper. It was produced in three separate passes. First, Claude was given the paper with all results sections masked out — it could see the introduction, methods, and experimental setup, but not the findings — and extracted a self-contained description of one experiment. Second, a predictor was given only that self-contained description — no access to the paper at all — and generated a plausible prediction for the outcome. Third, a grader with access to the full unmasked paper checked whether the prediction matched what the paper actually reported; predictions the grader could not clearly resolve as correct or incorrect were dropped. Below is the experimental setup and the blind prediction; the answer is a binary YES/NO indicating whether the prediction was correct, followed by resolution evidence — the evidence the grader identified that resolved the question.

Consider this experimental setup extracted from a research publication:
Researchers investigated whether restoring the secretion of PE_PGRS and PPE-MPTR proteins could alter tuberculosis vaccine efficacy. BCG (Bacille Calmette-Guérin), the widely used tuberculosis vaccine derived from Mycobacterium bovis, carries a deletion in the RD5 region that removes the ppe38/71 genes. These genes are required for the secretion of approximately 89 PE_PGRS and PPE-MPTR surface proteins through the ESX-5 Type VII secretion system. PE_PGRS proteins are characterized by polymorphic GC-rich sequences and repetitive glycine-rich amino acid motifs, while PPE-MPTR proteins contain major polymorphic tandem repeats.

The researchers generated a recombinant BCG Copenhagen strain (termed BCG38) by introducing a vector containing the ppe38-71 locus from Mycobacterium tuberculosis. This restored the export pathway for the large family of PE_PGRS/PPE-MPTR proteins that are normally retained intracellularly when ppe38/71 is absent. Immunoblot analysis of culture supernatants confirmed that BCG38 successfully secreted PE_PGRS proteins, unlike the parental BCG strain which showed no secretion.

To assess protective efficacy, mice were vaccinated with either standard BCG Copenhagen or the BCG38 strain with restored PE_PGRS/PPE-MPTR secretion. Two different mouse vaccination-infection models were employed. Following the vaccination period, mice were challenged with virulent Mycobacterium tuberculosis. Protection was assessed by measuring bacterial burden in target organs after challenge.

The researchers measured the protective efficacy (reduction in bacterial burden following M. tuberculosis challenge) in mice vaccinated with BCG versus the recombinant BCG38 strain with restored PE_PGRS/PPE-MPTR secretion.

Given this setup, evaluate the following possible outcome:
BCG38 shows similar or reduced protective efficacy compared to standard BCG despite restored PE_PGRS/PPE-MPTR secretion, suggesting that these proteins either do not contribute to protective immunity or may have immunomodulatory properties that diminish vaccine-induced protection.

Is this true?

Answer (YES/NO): YES